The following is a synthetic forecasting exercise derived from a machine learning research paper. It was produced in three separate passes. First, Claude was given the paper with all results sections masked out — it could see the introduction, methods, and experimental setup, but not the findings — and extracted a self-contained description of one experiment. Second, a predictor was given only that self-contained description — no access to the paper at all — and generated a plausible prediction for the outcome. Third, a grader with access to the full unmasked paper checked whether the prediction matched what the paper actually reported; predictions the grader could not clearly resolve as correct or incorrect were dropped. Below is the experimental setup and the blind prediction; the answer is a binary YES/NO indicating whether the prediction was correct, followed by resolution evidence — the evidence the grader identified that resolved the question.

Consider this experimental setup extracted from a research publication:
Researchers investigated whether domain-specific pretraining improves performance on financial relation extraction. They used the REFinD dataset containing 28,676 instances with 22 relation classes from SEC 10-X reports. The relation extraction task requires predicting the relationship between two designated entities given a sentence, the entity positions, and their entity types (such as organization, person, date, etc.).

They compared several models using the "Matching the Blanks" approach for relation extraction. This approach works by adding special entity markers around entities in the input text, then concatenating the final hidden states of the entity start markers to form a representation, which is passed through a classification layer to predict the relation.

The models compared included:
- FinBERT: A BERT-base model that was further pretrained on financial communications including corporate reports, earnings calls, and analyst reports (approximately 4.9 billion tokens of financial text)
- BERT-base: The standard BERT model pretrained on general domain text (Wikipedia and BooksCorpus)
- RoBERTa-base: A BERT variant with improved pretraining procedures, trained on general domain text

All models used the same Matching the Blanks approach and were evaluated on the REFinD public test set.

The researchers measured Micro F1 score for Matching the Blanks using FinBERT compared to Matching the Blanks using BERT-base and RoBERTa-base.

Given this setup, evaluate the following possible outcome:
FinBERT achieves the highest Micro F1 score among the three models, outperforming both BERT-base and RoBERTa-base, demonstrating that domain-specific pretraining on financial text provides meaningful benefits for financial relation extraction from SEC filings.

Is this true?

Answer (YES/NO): NO